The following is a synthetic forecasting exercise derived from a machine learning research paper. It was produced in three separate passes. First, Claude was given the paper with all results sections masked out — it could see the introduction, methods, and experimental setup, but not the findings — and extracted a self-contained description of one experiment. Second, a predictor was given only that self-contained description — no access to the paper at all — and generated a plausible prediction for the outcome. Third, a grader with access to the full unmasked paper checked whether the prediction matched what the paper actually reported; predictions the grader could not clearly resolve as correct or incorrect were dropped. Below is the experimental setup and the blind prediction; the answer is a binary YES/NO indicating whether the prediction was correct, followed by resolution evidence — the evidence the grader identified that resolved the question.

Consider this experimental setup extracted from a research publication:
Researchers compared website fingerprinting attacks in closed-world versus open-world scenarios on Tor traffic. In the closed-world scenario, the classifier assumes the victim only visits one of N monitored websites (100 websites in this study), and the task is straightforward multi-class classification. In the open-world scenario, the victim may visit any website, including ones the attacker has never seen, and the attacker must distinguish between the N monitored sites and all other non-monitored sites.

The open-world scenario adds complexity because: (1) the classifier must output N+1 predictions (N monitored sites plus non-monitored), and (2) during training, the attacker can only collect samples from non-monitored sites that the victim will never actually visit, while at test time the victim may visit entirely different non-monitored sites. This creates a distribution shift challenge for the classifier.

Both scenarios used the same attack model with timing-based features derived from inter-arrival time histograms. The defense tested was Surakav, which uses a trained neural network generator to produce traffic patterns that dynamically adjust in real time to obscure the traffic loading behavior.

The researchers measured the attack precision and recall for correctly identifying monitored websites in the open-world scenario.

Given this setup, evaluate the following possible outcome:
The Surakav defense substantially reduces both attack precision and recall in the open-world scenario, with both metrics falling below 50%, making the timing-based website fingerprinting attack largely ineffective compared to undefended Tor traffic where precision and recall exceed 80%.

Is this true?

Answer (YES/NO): NO